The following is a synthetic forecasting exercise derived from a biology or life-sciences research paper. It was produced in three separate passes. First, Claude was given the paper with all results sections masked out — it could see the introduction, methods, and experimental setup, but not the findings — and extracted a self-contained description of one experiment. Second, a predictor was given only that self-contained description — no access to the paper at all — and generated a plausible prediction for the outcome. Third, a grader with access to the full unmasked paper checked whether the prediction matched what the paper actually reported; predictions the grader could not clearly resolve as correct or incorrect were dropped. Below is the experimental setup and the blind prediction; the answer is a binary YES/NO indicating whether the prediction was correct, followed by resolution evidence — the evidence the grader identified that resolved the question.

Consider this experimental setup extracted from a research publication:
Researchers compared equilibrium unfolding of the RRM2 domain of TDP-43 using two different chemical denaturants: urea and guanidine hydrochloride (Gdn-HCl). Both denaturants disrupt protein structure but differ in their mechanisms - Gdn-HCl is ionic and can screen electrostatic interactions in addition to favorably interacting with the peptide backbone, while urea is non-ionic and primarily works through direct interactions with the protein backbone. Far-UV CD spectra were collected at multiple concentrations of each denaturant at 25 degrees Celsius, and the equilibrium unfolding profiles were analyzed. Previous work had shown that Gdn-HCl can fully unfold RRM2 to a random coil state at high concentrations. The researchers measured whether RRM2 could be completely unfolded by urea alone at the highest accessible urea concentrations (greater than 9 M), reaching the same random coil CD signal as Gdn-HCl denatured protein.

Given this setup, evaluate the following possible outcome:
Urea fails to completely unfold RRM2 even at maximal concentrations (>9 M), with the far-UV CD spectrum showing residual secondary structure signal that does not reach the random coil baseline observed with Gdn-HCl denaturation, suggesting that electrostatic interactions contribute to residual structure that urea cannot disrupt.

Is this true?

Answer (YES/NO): YES